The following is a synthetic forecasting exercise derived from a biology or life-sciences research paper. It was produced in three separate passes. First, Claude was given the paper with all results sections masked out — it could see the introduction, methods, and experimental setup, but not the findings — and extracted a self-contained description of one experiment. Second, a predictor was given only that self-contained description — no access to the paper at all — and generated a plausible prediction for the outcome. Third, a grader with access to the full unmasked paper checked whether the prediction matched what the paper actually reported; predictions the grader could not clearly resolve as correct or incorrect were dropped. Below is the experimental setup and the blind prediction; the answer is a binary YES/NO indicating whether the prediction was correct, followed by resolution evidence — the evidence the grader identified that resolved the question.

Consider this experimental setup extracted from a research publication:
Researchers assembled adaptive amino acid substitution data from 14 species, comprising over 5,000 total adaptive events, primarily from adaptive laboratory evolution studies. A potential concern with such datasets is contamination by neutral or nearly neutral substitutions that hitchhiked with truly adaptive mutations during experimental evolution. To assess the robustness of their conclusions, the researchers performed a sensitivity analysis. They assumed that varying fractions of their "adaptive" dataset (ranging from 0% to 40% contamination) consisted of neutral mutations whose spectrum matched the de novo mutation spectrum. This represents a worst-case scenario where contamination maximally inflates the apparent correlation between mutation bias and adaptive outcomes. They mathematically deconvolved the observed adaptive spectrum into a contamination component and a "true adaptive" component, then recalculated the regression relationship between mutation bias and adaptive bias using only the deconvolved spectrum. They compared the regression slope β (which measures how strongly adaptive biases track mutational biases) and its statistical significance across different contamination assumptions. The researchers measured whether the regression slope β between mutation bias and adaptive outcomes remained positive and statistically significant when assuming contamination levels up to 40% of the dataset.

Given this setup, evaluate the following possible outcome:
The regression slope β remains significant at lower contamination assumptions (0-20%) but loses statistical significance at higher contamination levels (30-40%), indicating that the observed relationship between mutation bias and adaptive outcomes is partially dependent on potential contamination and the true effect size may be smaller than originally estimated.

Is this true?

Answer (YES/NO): NO